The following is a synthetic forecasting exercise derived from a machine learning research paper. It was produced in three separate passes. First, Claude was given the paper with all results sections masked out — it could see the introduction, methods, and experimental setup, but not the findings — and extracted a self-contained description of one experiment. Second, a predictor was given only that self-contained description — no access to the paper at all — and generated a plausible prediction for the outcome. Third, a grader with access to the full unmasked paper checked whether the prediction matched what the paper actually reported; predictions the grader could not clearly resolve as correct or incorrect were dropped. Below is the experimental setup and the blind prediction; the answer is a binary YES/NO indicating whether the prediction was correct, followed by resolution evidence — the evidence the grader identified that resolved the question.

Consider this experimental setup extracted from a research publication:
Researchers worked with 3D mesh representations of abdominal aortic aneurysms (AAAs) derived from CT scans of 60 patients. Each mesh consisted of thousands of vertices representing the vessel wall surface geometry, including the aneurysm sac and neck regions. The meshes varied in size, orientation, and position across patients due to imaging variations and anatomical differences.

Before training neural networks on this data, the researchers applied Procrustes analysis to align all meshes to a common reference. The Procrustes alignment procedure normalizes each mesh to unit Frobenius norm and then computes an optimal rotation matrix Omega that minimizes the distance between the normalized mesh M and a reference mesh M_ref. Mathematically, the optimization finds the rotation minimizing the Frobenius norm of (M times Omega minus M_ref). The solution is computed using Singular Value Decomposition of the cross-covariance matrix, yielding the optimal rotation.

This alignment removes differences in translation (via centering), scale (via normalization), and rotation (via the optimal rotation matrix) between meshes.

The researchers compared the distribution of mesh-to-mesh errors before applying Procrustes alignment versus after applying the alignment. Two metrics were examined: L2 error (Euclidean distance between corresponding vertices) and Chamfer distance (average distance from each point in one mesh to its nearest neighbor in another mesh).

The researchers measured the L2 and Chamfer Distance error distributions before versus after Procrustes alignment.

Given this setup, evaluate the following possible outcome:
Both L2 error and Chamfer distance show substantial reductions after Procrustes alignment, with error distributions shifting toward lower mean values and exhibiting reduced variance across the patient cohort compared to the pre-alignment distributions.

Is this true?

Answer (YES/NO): YES